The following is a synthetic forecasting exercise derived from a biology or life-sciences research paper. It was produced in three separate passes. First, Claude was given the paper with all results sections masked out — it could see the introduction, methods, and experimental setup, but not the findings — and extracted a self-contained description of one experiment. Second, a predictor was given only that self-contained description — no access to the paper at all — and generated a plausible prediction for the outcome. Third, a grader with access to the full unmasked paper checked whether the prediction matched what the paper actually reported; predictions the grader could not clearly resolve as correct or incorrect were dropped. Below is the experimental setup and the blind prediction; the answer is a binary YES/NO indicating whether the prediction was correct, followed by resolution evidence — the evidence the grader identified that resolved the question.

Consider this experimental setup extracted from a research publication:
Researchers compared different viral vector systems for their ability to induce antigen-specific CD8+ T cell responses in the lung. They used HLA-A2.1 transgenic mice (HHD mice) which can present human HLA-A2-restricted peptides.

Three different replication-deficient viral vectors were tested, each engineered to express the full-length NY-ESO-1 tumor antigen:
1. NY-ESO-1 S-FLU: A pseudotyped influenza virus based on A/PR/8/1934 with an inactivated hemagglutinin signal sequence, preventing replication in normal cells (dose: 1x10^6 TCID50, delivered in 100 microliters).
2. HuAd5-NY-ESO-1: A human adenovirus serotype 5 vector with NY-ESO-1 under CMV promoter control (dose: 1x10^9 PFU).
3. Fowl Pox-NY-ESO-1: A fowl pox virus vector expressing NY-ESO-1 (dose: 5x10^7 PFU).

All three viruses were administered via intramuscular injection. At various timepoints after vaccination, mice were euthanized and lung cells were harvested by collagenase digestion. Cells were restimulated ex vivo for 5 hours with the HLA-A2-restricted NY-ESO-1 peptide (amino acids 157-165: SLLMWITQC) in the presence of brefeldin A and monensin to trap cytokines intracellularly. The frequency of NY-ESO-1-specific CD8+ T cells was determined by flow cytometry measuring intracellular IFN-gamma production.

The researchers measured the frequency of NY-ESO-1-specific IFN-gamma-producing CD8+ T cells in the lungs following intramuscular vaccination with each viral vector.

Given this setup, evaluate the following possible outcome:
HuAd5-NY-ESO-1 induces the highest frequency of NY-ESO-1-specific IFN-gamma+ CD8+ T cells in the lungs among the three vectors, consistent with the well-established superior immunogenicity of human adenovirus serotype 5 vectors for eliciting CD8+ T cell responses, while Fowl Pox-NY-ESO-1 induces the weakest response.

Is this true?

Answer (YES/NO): NO